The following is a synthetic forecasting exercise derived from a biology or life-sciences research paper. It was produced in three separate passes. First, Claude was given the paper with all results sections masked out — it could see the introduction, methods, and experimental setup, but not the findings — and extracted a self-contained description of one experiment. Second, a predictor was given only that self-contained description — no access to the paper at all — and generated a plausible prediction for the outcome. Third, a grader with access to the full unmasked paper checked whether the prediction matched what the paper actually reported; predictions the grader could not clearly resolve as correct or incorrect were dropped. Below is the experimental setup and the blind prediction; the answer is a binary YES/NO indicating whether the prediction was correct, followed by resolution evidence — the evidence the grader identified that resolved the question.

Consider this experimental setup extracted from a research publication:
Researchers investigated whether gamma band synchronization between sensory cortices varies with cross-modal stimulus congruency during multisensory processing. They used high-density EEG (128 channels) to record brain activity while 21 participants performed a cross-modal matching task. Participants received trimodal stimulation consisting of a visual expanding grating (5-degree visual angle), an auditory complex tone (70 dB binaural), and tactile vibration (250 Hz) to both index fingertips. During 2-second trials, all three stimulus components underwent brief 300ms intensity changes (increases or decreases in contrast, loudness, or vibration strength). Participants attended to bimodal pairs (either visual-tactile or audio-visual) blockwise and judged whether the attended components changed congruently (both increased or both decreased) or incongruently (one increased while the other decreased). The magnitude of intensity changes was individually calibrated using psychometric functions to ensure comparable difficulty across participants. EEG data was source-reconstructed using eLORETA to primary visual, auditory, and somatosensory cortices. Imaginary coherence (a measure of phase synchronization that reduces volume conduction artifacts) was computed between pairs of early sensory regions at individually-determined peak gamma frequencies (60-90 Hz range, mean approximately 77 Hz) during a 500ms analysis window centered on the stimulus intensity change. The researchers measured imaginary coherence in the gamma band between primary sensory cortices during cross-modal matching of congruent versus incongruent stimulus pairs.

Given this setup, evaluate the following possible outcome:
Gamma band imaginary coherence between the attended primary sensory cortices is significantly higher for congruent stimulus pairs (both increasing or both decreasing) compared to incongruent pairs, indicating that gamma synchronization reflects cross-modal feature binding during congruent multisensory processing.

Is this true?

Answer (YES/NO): NO